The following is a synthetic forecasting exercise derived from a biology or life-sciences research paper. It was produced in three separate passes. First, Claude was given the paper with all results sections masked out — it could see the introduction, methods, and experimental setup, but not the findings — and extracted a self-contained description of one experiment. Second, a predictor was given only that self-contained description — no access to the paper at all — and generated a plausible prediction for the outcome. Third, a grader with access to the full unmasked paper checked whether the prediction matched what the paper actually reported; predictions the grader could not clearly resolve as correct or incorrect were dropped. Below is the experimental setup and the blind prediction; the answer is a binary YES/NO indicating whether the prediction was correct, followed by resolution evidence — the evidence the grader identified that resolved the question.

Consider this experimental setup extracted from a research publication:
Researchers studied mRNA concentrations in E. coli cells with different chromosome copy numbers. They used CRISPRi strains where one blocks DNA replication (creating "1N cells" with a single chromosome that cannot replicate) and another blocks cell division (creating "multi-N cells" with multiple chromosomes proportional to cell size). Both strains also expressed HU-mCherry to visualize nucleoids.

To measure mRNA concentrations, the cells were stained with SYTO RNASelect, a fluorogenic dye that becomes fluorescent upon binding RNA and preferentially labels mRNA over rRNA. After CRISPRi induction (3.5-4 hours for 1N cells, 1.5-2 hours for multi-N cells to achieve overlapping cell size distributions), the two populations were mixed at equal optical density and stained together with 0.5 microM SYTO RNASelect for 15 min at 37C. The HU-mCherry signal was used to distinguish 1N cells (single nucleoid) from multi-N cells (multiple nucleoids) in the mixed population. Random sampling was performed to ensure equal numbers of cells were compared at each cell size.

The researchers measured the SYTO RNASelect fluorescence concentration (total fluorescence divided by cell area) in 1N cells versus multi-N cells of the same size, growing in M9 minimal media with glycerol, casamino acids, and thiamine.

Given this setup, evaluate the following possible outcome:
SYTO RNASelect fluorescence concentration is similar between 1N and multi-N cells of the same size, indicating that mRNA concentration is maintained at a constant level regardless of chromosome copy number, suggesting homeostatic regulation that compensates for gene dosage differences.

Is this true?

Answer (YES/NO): NO